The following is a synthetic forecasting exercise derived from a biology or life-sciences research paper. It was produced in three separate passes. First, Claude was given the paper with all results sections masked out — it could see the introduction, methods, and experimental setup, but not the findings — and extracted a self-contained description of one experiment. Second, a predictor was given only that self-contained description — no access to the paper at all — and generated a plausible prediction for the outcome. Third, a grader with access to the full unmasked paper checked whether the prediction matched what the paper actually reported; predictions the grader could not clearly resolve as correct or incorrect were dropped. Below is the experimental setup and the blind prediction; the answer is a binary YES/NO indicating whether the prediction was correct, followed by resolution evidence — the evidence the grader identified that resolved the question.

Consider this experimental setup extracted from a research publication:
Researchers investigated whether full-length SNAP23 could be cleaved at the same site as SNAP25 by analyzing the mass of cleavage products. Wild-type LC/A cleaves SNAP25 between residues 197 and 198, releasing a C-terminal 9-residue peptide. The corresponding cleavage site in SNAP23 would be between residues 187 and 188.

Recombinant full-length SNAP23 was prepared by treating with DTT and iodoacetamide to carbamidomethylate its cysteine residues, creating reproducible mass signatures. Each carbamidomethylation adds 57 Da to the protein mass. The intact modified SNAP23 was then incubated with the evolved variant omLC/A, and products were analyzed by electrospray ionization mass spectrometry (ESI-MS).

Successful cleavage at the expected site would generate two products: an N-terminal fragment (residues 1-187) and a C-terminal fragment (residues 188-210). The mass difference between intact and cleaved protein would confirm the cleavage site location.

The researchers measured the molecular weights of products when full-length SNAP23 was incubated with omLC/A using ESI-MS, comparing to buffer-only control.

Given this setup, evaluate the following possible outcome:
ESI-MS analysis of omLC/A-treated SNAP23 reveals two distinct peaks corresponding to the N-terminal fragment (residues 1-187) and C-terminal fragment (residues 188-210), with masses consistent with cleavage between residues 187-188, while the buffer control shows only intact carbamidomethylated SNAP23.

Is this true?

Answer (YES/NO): NO